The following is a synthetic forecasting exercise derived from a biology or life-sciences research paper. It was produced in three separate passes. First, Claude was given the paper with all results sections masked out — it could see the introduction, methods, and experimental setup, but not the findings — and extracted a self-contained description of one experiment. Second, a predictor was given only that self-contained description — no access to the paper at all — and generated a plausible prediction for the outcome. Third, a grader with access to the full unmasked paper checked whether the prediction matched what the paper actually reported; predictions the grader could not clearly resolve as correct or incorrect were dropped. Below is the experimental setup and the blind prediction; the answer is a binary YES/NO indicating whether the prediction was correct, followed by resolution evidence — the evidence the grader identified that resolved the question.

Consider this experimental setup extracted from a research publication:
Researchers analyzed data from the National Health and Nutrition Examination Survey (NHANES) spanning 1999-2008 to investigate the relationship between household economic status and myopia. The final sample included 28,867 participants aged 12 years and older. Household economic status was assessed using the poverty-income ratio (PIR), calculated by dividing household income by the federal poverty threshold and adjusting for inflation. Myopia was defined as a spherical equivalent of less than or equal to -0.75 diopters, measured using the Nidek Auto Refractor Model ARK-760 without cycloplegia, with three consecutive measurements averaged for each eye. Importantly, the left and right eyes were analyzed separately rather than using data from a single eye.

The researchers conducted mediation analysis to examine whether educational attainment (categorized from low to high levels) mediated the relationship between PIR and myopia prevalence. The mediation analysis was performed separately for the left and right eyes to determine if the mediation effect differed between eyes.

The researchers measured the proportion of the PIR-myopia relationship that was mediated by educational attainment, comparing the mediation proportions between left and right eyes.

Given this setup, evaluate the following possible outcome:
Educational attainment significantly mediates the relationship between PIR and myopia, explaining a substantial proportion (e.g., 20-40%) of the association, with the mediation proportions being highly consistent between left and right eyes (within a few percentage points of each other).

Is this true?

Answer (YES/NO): NO